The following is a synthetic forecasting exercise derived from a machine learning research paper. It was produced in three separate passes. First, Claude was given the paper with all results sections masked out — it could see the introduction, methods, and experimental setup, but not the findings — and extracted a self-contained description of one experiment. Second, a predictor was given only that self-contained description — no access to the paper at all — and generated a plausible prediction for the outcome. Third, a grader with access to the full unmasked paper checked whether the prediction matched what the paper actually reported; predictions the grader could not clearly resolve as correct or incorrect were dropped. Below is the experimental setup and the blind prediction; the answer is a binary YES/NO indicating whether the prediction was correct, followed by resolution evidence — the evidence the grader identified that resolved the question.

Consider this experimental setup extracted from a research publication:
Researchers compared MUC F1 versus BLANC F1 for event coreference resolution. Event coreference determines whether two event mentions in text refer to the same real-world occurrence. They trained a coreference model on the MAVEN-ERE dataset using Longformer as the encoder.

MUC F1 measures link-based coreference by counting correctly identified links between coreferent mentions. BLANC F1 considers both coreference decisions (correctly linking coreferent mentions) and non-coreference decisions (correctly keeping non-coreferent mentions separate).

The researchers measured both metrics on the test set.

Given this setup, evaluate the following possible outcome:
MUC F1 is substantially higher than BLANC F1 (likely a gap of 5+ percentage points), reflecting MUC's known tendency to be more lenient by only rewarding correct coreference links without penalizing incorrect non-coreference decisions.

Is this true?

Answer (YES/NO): NO